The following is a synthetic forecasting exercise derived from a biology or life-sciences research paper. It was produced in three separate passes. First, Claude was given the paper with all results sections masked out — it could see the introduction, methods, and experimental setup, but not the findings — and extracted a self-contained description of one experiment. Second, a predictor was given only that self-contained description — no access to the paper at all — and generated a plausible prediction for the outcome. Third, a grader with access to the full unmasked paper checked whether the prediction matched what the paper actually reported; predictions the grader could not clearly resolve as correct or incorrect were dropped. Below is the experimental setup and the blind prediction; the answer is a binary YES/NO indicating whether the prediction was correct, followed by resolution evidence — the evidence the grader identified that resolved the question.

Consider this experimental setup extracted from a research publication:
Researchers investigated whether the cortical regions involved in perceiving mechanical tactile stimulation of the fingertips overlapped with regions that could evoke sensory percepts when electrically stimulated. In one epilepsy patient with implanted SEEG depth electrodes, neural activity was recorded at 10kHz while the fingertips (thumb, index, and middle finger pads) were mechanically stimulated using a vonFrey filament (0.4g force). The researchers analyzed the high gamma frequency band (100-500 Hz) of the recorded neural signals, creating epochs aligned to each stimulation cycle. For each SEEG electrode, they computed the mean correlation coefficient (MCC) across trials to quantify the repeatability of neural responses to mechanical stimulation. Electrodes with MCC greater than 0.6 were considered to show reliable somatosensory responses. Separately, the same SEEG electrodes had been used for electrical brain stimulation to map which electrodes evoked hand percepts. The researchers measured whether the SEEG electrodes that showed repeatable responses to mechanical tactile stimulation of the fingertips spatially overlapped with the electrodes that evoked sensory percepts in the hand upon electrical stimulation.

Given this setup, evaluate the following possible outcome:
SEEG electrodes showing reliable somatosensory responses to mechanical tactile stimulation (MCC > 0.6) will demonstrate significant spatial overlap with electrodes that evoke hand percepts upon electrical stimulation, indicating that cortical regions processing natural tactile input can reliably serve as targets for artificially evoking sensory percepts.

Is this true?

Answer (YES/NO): YES